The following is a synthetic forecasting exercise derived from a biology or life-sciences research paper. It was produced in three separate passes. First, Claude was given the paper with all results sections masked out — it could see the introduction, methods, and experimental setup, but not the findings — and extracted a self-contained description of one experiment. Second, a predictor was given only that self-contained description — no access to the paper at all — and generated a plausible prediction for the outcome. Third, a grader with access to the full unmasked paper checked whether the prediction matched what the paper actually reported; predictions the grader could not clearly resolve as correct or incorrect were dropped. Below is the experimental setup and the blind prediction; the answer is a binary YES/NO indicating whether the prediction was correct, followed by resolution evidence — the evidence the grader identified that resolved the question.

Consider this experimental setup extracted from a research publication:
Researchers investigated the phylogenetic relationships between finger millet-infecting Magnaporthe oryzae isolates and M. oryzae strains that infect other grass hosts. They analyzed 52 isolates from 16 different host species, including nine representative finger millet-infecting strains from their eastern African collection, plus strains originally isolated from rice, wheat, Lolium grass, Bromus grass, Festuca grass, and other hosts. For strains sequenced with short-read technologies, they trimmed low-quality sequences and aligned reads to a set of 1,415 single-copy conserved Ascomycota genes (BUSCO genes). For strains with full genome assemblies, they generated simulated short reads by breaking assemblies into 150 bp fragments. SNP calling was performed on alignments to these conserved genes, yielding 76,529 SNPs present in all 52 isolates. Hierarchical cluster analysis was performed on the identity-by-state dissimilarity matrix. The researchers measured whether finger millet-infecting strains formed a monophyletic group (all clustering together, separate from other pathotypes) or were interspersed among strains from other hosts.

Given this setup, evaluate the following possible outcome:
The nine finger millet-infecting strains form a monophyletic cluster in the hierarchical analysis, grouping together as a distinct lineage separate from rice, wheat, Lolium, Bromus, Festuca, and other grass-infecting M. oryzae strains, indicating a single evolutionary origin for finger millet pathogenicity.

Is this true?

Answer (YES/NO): YES